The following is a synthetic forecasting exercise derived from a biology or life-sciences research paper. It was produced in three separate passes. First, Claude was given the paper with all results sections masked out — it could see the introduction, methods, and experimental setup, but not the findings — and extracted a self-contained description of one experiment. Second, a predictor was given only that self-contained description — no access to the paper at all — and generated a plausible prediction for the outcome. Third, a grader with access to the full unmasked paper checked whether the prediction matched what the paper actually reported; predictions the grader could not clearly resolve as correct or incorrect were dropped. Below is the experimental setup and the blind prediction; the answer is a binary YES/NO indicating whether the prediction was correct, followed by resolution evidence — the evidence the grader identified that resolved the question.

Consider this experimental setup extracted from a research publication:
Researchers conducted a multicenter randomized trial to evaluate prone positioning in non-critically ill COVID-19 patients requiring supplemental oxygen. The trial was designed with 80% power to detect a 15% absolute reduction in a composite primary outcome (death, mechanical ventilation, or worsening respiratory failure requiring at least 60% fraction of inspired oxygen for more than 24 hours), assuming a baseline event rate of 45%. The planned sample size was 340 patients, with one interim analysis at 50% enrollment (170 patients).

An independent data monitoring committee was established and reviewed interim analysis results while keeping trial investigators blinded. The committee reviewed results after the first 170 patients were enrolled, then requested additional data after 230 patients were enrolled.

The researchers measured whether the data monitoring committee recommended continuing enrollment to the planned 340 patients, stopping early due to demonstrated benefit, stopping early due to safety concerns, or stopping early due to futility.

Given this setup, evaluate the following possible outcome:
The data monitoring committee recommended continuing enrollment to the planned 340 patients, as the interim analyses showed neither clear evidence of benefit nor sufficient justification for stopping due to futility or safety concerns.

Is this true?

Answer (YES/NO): NO